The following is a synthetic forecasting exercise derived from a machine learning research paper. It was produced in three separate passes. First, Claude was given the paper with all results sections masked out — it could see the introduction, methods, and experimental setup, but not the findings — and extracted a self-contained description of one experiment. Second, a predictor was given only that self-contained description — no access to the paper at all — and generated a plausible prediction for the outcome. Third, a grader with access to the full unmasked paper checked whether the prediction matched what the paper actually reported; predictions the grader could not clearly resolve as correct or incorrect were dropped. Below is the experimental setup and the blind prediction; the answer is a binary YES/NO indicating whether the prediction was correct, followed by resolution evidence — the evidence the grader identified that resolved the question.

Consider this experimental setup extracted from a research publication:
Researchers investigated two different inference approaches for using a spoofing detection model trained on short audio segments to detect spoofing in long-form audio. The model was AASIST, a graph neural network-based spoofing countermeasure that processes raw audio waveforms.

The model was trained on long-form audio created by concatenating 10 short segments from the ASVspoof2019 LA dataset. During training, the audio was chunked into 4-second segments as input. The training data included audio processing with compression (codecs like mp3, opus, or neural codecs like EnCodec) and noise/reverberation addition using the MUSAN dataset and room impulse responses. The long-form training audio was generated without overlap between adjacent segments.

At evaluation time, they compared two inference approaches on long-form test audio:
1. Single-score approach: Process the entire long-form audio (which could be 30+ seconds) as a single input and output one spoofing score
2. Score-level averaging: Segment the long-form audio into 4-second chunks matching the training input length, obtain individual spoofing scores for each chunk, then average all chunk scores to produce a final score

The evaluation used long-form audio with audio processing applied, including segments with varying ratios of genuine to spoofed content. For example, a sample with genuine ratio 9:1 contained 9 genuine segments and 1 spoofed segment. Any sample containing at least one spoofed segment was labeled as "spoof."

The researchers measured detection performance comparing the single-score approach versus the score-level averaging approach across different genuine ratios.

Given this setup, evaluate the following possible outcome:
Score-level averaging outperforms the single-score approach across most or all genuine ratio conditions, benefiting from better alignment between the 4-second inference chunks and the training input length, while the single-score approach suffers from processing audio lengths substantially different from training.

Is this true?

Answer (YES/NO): NO